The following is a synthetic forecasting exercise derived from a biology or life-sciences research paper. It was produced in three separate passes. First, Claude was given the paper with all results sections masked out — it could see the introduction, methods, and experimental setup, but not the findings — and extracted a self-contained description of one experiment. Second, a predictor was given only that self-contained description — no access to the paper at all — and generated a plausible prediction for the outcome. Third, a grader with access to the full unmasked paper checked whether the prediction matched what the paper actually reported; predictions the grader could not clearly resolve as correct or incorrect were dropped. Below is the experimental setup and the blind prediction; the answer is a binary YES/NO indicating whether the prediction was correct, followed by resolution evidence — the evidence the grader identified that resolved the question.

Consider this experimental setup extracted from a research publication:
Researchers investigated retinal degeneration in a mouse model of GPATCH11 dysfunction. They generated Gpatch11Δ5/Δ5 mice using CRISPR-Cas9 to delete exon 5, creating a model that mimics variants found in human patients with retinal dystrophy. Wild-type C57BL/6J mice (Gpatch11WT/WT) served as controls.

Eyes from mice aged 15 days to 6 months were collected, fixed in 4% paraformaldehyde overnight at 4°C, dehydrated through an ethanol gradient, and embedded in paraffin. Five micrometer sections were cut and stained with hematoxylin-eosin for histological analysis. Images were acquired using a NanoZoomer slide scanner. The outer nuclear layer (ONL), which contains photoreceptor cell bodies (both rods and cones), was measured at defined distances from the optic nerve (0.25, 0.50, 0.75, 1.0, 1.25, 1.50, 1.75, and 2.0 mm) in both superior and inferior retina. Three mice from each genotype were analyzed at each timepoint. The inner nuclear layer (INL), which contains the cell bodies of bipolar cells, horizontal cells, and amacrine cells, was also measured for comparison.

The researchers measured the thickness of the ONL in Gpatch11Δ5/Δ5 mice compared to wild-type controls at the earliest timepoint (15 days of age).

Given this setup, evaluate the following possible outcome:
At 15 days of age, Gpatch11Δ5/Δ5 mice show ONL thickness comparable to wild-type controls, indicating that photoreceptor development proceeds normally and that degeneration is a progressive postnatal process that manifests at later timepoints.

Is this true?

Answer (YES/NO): YES